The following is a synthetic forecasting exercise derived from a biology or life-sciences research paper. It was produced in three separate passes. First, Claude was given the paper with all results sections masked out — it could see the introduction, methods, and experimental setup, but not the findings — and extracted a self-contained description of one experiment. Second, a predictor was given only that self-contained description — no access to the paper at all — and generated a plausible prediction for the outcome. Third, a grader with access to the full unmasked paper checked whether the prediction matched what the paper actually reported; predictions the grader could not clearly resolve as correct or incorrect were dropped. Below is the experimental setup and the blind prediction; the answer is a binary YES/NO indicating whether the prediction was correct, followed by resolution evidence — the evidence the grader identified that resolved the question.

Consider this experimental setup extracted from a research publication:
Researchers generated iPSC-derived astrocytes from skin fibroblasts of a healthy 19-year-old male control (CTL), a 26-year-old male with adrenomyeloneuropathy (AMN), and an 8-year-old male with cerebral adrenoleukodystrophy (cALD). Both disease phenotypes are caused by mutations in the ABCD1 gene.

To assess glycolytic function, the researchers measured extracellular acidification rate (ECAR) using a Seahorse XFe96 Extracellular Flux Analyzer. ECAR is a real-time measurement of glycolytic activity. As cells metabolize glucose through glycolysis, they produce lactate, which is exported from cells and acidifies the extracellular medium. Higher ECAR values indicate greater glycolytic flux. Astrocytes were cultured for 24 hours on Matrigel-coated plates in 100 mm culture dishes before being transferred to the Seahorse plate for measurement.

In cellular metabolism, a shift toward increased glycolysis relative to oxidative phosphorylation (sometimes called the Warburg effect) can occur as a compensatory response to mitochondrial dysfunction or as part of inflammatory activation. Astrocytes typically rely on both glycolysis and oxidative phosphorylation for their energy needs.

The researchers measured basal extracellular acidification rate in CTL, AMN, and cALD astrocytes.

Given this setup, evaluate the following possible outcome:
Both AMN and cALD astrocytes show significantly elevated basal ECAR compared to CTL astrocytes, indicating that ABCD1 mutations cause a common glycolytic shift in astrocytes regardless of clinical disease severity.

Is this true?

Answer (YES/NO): NO